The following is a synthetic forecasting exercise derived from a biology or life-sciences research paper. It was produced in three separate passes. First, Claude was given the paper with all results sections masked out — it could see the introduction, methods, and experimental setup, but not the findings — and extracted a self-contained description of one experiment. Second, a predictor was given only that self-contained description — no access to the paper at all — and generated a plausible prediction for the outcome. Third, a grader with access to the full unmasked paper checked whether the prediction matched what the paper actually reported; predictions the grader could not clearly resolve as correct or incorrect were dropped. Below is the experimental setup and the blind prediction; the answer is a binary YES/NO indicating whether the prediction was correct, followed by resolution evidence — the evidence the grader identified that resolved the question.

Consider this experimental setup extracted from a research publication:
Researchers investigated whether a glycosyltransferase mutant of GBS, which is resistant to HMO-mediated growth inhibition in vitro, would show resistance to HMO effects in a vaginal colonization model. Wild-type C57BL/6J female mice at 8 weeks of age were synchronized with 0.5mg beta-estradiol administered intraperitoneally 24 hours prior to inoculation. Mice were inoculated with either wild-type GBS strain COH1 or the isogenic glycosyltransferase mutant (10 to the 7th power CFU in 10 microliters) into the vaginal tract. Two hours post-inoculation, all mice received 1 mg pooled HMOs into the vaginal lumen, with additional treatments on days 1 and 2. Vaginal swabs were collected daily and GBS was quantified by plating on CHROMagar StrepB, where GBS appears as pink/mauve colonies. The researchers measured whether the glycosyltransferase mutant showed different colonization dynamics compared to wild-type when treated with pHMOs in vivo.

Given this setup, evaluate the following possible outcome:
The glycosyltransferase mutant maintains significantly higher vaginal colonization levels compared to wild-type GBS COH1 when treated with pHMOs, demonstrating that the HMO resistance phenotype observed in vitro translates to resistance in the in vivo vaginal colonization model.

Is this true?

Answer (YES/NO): NO